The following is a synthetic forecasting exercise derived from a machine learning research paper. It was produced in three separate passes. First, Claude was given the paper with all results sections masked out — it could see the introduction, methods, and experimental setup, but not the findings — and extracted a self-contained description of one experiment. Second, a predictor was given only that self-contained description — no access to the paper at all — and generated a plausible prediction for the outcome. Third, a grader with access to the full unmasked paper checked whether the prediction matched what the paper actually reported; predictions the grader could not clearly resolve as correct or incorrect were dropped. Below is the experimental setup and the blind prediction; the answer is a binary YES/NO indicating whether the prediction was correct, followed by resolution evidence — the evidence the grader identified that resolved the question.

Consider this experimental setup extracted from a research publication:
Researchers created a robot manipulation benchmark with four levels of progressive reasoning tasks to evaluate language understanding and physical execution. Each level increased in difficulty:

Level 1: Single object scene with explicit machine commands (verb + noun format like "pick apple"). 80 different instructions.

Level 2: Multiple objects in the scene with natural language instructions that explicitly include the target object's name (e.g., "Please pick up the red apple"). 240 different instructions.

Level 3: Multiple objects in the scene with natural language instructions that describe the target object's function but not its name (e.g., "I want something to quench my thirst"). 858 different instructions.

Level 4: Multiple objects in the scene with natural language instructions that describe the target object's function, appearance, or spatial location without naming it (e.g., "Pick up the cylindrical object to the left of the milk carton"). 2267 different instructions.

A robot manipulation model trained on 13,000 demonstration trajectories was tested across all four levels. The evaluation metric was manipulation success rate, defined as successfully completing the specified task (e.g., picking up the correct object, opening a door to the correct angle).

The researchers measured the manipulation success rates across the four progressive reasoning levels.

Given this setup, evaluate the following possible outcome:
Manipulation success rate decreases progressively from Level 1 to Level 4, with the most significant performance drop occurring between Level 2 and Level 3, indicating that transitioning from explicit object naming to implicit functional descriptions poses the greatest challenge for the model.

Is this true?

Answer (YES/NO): YES